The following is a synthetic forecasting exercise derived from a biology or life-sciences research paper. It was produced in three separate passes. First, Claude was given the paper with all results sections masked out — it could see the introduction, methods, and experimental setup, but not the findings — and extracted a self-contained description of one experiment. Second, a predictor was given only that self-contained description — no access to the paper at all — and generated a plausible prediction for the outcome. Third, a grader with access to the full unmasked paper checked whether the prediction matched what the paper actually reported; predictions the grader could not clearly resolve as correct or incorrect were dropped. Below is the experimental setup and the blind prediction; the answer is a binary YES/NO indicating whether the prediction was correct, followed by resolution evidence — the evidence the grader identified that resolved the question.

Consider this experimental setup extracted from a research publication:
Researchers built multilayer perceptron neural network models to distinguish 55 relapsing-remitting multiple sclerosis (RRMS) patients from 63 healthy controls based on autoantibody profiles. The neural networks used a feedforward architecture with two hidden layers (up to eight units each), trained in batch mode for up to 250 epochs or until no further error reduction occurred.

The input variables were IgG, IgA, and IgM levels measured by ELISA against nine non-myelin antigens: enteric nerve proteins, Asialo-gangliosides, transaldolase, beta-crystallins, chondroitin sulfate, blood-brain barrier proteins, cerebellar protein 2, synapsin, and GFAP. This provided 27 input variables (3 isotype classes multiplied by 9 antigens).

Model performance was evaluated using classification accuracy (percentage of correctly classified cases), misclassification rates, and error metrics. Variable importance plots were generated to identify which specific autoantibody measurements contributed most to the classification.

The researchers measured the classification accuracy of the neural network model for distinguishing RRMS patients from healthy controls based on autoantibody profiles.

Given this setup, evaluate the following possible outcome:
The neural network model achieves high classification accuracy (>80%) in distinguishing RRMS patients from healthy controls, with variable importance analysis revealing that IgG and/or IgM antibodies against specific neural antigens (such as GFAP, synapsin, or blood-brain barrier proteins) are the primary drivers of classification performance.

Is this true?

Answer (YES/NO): YES